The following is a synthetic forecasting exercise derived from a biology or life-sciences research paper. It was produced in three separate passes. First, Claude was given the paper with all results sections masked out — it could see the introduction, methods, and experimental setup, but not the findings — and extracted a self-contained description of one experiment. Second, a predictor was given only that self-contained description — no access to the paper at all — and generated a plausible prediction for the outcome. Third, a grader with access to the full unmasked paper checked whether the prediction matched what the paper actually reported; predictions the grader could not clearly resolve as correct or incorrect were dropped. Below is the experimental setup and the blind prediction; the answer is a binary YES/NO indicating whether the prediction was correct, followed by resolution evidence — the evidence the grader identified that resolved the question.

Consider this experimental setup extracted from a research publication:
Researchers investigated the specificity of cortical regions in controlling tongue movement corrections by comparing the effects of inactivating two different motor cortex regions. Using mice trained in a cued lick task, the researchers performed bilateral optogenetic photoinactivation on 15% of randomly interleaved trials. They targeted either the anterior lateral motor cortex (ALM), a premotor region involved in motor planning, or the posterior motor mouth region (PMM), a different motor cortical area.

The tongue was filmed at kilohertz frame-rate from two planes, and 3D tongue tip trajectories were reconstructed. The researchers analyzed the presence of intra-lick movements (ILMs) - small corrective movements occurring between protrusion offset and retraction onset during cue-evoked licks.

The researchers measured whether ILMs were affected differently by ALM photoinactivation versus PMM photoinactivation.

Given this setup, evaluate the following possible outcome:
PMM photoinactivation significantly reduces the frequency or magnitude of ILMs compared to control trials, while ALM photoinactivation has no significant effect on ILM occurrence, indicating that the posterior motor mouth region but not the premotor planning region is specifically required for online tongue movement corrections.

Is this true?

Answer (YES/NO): NO